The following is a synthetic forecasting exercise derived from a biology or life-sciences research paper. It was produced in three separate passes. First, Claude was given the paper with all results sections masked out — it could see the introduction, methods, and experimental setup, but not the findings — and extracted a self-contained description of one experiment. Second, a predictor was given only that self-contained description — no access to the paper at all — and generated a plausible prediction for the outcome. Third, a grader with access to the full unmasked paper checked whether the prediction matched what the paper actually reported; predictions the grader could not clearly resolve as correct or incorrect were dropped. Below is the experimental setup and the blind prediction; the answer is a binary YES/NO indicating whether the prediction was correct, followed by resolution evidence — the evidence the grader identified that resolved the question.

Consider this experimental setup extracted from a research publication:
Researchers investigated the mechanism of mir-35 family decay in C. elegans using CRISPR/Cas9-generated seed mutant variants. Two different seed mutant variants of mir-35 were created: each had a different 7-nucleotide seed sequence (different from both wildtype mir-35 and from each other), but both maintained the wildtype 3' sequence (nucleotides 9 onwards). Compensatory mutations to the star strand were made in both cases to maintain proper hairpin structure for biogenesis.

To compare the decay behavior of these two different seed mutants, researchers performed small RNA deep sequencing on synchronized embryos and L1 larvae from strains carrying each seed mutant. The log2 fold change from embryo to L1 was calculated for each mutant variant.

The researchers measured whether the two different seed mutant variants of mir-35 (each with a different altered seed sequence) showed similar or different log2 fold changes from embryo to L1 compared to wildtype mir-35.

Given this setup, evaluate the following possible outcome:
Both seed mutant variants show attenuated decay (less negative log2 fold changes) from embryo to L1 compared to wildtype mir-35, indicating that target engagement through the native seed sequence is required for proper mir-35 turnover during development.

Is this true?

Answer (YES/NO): NO